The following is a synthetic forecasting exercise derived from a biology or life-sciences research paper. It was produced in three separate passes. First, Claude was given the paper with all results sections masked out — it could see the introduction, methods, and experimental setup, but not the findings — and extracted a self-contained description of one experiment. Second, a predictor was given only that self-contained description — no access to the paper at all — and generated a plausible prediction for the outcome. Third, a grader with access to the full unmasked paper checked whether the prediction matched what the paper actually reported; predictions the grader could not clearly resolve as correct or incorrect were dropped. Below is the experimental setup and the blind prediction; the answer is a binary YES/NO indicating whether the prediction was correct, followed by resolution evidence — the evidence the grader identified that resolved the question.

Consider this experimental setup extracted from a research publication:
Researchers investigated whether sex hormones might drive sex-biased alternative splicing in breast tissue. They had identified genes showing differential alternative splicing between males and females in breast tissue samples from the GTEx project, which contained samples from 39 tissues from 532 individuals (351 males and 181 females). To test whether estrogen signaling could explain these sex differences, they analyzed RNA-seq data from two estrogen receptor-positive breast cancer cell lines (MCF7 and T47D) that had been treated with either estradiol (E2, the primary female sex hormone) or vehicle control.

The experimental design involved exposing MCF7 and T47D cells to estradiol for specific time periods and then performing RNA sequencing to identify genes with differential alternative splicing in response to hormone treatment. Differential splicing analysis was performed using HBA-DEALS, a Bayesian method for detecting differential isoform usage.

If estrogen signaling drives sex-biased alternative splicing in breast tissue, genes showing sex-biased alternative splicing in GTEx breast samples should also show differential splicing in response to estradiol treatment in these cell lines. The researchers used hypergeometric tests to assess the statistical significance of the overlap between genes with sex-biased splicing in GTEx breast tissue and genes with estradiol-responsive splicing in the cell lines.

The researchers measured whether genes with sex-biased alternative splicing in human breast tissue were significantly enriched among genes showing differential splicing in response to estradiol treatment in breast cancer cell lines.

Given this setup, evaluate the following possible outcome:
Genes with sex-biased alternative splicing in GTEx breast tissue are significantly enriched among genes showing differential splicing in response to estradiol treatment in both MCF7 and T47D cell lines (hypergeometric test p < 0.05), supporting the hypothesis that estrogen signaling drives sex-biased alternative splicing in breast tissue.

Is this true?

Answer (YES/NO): YES